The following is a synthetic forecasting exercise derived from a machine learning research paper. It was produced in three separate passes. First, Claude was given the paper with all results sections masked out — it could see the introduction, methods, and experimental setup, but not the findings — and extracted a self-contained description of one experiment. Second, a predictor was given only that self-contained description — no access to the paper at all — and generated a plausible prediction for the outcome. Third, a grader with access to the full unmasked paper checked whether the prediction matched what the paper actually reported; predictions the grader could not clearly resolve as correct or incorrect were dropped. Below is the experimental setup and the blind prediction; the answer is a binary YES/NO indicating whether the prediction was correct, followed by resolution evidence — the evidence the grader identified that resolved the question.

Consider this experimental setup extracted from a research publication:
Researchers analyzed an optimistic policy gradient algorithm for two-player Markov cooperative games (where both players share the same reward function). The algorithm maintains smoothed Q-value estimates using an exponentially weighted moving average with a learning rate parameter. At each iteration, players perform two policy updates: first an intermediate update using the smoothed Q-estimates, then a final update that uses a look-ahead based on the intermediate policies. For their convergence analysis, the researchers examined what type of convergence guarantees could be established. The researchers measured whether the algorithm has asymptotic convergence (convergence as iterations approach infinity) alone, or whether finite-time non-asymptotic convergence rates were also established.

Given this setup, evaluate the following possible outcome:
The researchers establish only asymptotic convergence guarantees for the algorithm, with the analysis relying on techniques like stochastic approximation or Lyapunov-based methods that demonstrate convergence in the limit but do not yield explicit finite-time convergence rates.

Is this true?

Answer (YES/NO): NO